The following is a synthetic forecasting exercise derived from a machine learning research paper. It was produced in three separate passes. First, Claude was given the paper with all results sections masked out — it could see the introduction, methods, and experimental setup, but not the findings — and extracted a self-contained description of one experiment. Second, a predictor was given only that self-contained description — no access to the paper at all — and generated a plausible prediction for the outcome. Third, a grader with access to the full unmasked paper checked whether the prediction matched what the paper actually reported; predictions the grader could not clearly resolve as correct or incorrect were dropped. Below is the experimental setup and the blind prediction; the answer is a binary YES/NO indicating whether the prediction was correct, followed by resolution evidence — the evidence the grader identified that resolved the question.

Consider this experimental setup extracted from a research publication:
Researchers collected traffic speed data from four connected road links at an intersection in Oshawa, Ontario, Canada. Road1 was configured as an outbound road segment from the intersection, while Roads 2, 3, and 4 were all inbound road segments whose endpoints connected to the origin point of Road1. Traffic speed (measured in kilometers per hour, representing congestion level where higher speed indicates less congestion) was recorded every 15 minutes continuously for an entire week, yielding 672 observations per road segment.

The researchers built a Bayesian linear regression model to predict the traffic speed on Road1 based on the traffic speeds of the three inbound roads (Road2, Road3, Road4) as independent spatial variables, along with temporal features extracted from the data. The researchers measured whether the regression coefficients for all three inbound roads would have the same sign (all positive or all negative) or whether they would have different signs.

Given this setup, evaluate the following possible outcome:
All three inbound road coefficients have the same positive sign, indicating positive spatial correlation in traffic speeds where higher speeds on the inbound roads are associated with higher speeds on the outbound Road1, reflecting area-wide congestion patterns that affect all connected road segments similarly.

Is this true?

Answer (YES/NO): NO